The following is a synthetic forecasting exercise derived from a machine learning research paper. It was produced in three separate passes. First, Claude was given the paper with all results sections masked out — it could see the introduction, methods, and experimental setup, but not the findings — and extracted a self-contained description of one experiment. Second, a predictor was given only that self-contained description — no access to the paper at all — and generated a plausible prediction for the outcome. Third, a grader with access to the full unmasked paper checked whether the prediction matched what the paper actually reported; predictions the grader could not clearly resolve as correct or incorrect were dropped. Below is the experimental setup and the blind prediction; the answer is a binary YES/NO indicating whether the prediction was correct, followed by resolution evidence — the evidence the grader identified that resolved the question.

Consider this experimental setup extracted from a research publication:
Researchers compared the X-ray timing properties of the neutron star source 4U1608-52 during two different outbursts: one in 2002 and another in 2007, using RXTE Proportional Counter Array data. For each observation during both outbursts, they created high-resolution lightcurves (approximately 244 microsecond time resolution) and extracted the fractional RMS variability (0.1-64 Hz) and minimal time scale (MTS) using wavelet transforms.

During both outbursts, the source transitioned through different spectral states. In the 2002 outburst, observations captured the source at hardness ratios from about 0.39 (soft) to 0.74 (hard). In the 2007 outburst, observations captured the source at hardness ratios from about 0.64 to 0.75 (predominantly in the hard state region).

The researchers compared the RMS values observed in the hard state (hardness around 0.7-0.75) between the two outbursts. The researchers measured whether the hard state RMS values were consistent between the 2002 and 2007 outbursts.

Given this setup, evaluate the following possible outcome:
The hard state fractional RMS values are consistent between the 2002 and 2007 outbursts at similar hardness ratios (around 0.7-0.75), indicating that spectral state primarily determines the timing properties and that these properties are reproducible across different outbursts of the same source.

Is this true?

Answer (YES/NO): NO